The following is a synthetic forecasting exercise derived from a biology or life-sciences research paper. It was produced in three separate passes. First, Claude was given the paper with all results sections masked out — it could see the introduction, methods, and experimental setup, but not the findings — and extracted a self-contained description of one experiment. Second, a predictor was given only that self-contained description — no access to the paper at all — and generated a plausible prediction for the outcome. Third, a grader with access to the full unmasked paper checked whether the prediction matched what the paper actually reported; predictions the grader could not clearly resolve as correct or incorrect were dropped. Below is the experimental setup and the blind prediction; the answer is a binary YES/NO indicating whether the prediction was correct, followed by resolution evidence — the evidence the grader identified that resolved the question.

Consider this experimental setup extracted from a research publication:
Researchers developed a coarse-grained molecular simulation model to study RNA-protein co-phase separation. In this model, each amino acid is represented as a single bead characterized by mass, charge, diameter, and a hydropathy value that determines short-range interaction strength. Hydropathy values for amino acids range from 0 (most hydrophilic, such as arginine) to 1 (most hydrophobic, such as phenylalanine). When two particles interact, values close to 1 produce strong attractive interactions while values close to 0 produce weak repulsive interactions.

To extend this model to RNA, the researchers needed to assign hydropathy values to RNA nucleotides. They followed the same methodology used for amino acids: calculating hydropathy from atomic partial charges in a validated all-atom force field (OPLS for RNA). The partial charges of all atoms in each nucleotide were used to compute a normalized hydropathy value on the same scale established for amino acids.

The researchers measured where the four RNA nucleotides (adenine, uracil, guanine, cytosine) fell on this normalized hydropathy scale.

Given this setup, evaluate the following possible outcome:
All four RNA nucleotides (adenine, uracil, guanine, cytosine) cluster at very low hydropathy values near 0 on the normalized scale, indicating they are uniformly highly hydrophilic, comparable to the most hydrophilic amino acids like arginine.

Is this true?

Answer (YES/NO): NO